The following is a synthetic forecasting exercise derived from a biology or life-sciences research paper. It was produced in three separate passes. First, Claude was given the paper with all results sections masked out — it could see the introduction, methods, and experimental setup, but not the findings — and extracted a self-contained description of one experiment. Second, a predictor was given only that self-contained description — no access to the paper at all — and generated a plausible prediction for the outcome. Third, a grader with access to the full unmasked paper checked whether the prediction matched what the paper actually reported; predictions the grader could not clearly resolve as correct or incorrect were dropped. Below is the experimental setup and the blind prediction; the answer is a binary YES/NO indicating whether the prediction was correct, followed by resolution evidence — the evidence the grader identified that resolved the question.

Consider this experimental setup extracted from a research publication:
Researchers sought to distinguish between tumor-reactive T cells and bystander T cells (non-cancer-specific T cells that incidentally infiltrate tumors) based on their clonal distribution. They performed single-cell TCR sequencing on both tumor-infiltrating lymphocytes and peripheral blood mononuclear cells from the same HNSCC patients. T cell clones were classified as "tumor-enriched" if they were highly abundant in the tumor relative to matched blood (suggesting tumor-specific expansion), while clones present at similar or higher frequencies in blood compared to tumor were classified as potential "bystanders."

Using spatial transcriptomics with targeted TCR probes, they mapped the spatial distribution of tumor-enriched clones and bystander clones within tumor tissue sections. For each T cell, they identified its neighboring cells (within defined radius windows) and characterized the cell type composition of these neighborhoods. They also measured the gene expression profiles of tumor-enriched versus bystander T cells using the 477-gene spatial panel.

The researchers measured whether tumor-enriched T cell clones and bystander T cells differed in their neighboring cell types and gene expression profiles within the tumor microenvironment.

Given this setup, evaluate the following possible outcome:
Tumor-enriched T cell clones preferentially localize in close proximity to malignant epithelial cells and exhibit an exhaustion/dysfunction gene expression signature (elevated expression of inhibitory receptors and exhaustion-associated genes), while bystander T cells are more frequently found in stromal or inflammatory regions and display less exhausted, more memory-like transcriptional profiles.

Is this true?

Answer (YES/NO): NO